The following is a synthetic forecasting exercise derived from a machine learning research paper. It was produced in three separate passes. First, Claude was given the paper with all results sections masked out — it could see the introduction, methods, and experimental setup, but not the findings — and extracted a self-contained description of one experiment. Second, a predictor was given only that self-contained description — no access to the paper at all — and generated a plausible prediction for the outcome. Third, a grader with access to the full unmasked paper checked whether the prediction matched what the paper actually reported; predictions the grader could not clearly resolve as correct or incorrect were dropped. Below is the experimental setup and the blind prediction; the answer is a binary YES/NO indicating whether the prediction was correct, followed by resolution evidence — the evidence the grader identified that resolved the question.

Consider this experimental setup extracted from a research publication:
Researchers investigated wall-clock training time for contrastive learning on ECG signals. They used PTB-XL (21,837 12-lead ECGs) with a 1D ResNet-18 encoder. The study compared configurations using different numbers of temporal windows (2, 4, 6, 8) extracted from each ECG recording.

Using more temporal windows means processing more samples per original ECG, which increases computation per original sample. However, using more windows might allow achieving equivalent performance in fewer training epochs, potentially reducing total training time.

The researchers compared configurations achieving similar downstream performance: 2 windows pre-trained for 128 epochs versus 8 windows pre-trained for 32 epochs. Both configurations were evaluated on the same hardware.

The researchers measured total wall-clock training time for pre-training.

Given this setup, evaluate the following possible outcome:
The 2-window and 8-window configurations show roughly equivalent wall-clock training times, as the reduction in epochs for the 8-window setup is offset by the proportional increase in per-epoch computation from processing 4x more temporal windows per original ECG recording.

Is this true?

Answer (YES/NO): NO